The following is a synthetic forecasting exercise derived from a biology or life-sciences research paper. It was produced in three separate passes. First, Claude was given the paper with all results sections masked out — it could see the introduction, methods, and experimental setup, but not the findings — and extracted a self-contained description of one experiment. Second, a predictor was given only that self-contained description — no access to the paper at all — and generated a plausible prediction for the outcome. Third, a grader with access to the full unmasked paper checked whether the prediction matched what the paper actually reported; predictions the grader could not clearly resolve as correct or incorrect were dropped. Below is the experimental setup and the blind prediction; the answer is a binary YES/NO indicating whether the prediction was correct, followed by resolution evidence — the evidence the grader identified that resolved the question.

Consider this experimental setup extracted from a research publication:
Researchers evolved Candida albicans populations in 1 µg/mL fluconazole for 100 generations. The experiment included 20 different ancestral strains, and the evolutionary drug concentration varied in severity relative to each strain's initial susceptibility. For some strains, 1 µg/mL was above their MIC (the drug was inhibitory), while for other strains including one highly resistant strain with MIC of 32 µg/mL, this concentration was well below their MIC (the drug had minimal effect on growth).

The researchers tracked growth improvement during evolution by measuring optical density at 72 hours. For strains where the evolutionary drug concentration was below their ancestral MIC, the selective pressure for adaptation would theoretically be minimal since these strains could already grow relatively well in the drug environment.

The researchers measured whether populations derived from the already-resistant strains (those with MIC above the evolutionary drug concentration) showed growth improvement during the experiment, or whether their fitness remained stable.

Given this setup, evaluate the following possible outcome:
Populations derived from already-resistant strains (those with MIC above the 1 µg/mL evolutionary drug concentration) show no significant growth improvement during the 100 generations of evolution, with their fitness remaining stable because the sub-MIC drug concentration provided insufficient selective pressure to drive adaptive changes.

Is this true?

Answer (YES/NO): NO